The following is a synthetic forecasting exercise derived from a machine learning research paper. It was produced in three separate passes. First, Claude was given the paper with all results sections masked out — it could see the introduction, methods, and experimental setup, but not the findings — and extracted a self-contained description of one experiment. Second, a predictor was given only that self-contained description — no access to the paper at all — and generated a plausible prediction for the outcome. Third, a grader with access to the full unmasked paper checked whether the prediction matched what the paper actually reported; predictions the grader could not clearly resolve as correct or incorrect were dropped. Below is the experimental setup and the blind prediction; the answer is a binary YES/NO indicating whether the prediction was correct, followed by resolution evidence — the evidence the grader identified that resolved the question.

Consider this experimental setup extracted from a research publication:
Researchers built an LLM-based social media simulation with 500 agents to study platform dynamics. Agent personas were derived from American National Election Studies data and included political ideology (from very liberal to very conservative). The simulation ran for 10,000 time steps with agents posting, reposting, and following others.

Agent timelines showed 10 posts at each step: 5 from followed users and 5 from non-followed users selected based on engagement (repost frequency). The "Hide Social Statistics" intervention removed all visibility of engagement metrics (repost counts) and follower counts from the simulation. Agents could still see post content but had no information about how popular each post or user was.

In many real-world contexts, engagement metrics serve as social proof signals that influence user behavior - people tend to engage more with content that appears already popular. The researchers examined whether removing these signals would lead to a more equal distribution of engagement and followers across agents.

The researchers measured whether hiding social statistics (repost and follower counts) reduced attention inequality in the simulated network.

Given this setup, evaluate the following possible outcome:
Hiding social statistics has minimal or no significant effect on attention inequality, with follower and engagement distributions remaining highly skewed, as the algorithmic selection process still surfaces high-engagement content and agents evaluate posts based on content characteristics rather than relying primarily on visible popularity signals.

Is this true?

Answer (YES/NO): YES